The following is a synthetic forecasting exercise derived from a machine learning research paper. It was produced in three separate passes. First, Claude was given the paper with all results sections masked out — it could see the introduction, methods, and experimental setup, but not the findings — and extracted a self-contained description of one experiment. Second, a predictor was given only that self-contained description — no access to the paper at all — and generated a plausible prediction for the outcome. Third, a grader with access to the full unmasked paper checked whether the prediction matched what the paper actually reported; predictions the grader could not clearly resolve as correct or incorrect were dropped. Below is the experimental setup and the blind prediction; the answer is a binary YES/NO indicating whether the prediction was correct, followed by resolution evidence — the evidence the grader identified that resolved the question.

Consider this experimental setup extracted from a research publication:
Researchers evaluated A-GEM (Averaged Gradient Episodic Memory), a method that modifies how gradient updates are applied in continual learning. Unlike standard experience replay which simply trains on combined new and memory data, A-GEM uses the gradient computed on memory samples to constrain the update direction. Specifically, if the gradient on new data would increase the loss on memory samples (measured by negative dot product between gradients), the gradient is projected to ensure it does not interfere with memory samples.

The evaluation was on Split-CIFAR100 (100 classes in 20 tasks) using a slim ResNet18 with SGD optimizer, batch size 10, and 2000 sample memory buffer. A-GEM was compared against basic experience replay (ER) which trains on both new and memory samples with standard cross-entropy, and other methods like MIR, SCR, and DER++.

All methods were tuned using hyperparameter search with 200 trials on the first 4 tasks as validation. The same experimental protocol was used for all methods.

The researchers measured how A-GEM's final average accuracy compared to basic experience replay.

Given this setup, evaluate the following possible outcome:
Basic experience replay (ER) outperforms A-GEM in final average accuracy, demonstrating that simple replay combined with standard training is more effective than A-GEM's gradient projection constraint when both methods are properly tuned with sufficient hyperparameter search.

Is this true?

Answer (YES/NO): YES